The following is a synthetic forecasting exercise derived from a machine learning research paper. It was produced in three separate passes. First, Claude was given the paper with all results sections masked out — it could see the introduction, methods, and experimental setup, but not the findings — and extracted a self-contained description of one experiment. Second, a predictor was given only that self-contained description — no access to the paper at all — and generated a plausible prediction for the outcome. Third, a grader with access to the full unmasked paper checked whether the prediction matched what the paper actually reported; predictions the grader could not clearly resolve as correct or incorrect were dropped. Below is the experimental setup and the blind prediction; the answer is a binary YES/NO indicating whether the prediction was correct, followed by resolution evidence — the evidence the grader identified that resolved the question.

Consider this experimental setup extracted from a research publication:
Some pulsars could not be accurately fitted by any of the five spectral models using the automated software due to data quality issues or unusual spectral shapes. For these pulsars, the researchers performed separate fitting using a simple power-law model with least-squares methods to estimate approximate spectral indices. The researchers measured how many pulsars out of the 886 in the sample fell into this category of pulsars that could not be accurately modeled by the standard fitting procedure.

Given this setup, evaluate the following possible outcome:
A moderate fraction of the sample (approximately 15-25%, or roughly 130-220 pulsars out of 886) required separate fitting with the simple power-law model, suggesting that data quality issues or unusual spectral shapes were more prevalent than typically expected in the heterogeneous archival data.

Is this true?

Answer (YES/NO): NO